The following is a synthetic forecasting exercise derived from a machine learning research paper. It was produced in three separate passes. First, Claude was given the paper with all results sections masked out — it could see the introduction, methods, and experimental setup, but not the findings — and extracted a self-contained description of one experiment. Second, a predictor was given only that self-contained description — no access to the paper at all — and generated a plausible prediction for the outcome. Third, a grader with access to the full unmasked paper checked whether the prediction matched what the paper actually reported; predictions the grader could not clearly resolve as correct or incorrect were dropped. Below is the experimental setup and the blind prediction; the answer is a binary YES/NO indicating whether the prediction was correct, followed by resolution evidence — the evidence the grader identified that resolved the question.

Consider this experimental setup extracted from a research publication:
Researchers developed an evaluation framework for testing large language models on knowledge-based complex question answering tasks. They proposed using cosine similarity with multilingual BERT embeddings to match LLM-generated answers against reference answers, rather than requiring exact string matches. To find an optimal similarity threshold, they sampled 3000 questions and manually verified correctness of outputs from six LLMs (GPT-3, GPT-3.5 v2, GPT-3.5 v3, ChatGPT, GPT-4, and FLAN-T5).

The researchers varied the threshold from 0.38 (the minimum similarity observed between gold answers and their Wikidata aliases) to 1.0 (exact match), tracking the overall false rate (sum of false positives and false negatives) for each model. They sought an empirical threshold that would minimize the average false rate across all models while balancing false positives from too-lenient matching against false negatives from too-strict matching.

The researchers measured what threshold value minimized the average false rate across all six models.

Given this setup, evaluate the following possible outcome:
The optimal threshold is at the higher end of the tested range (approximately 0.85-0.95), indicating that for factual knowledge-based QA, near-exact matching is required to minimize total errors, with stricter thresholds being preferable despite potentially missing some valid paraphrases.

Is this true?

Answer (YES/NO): NO